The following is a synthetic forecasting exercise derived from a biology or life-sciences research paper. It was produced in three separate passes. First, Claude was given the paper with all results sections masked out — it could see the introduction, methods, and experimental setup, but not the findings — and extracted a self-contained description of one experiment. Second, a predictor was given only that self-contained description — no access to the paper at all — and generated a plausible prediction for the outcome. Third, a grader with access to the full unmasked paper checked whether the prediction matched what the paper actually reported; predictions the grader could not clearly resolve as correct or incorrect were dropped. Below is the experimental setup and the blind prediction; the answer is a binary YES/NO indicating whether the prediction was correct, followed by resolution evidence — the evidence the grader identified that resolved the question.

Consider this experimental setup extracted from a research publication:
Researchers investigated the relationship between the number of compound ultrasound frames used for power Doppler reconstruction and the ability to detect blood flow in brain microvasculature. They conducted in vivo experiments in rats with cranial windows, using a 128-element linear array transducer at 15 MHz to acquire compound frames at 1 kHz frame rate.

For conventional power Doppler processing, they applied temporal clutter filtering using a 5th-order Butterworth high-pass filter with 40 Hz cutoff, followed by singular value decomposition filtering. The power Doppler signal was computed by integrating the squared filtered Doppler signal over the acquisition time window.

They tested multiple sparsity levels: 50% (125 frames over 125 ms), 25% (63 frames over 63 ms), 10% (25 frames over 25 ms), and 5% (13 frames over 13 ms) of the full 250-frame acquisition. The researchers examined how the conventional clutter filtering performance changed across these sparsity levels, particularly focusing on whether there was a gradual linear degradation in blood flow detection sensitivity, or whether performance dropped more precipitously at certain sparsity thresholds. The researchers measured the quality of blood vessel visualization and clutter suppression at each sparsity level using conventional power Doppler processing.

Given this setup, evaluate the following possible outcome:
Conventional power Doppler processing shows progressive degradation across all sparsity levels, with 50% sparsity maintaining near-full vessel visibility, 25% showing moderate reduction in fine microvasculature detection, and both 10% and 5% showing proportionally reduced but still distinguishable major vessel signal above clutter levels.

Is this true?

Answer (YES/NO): NO